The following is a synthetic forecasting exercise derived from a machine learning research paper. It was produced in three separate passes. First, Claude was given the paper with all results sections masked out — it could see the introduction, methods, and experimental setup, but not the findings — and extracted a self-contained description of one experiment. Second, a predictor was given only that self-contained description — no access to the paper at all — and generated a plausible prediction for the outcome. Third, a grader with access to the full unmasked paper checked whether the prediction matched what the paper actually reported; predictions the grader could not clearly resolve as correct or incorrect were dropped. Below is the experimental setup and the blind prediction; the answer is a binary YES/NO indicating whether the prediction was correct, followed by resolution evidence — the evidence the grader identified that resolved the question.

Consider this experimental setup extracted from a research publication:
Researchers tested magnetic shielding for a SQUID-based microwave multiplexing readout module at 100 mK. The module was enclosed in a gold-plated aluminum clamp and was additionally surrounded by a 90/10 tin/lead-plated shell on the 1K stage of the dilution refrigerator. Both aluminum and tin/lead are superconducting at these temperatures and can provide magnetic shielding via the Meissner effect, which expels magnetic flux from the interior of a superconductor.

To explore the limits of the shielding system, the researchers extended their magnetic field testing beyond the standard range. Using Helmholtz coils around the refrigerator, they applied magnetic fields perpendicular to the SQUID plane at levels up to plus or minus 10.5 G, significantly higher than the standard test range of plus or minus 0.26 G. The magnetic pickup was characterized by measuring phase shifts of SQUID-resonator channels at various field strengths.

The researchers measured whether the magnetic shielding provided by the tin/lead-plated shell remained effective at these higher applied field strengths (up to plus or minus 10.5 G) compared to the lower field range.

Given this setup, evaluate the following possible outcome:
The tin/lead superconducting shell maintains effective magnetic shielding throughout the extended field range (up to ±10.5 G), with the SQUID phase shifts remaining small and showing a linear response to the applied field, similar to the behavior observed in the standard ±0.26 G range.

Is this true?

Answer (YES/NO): NO